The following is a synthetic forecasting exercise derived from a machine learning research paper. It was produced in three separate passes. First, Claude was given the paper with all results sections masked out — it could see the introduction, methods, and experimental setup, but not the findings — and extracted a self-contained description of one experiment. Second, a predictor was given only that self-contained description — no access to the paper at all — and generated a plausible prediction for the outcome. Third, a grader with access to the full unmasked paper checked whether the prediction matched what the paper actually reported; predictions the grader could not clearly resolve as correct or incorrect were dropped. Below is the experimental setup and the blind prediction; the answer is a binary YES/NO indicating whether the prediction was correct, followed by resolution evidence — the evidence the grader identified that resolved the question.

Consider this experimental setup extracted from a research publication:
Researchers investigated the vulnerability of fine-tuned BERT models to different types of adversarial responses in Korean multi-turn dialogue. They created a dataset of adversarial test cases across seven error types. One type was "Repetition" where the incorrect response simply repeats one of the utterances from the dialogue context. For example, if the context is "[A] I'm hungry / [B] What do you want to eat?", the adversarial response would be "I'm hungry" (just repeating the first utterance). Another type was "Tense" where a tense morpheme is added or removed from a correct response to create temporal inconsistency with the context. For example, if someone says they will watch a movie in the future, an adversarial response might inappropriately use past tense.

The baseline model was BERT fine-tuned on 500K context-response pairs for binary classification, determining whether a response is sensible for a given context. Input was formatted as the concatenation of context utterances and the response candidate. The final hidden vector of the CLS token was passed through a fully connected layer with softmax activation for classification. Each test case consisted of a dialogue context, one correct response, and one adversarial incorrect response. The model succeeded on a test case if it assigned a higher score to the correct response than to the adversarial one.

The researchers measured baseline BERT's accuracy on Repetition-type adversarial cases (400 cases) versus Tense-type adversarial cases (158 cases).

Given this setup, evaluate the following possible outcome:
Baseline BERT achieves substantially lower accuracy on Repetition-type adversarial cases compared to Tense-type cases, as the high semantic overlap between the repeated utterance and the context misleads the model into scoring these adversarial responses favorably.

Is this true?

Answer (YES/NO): YES